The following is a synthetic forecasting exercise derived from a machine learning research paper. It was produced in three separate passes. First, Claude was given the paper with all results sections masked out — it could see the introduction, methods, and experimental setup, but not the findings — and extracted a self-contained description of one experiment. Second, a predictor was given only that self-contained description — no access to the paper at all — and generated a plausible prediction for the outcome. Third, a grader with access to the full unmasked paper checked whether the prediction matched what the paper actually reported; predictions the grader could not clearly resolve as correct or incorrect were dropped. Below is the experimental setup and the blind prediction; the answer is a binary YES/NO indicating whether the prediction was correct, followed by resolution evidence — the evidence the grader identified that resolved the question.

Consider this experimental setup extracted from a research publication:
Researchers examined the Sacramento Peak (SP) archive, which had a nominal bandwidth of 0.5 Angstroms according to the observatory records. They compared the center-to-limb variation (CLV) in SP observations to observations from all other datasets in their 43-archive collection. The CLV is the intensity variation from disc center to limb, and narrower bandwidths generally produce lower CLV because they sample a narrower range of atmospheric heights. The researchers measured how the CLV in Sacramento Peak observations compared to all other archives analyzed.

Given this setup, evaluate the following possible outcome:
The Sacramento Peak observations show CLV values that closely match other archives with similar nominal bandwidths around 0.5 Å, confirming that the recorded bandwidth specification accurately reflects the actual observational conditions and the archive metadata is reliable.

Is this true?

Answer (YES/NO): NO